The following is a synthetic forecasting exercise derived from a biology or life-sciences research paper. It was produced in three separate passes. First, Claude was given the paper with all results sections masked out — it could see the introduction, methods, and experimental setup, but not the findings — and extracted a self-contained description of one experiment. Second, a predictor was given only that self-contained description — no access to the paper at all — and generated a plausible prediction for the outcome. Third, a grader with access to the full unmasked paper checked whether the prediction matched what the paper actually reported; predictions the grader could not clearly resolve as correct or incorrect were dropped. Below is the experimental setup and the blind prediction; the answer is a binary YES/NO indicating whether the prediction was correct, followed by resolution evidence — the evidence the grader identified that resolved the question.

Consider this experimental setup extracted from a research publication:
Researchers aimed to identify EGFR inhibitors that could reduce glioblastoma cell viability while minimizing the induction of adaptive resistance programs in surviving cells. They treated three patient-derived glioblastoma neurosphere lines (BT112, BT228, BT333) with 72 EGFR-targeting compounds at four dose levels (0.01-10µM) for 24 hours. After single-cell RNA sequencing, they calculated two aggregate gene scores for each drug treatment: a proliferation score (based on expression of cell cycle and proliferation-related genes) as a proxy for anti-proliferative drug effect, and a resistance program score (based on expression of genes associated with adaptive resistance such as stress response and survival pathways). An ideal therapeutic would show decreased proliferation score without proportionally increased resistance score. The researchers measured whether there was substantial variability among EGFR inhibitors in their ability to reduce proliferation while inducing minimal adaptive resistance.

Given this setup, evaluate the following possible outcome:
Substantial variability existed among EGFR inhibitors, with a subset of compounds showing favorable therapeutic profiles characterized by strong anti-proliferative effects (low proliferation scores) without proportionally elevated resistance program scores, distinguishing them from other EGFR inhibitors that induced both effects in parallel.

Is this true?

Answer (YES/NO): YES